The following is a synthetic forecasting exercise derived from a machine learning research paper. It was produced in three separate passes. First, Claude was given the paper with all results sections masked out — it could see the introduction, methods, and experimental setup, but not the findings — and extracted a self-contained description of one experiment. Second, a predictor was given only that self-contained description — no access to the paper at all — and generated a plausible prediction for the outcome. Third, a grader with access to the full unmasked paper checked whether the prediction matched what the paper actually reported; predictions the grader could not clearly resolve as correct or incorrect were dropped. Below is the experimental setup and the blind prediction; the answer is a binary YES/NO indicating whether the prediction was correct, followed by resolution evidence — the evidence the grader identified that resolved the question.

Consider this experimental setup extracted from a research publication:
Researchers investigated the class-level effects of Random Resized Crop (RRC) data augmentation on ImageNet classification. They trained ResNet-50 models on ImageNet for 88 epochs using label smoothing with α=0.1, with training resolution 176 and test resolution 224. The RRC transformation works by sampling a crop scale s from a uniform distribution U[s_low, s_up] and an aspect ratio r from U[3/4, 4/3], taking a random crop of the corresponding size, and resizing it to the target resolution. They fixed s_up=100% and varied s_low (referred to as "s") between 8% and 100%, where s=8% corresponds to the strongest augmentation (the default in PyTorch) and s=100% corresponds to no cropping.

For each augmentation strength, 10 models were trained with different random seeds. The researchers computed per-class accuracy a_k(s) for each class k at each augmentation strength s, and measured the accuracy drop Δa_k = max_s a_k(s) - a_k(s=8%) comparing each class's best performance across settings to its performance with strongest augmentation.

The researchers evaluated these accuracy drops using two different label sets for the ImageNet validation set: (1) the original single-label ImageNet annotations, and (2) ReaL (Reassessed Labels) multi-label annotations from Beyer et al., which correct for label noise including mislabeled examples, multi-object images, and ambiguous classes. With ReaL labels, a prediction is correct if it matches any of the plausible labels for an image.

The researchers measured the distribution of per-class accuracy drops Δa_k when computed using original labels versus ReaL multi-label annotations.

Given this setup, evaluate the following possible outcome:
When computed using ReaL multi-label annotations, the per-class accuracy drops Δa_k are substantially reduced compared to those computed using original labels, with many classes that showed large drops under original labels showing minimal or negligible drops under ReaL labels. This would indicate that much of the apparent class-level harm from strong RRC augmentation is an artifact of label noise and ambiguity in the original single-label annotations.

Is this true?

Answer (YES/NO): YES